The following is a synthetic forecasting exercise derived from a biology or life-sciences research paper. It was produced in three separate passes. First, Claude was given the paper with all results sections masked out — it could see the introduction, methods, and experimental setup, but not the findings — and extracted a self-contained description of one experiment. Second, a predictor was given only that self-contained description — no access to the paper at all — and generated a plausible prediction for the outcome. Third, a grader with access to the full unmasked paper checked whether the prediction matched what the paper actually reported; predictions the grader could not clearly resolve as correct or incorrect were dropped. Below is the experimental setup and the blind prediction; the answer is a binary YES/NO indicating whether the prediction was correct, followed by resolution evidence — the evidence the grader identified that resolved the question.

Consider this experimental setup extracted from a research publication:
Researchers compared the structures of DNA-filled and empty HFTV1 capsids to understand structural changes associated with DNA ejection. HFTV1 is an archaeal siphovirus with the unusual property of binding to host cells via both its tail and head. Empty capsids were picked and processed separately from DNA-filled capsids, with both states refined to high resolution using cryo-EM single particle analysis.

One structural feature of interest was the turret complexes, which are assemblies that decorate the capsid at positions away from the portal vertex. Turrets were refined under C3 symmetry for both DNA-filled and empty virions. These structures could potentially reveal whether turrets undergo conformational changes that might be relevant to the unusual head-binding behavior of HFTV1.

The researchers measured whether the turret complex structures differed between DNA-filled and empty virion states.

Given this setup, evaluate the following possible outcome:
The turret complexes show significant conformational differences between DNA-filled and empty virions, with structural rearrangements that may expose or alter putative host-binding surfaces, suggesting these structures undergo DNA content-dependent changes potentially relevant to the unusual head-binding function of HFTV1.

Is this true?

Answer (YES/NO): NO